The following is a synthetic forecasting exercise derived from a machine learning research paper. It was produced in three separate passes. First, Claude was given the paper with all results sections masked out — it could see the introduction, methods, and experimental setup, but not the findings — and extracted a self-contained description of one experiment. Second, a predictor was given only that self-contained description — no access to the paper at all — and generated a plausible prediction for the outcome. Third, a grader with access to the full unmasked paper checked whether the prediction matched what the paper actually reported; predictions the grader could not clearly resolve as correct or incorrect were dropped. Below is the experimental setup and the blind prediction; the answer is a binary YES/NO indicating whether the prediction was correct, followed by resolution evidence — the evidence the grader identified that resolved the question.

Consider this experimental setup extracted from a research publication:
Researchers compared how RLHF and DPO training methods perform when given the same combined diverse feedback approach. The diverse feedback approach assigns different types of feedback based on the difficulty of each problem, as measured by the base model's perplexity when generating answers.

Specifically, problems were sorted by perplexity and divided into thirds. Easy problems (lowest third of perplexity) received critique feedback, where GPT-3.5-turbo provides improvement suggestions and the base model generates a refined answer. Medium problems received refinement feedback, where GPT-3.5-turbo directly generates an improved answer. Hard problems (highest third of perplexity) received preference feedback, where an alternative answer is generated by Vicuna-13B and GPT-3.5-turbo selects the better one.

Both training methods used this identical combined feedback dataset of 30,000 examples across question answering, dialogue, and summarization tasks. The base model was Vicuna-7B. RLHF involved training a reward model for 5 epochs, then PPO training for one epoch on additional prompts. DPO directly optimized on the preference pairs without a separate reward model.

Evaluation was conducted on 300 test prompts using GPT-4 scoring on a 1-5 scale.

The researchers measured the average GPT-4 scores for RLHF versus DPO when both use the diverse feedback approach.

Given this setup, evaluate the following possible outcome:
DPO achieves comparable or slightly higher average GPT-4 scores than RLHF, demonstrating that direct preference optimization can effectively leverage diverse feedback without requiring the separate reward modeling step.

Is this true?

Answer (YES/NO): YES